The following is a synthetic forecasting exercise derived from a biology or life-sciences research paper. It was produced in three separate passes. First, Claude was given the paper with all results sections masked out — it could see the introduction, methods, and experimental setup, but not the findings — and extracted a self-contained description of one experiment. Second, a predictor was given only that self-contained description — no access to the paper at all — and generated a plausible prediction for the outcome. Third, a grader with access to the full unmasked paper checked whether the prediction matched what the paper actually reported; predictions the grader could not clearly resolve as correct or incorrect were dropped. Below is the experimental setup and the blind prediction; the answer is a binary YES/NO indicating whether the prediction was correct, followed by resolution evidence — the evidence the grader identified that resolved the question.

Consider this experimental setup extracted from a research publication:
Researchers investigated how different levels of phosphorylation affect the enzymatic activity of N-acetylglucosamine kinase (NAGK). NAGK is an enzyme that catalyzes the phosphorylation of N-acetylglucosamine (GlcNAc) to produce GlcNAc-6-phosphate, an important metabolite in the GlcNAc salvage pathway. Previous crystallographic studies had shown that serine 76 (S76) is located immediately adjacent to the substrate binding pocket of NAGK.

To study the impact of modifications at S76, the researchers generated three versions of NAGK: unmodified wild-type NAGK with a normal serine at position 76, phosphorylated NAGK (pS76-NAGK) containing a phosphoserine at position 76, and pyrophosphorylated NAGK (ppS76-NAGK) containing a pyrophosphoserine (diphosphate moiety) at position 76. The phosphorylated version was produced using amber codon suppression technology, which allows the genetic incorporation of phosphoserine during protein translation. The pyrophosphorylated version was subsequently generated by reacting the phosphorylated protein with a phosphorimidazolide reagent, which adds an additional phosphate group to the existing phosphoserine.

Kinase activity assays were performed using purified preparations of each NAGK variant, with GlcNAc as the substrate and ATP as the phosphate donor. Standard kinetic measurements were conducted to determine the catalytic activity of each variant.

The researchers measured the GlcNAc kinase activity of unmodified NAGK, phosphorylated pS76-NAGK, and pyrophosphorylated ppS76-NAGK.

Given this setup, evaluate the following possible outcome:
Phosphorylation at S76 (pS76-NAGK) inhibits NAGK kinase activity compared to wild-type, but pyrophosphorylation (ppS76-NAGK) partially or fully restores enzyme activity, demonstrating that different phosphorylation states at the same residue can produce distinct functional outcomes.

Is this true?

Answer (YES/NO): NO